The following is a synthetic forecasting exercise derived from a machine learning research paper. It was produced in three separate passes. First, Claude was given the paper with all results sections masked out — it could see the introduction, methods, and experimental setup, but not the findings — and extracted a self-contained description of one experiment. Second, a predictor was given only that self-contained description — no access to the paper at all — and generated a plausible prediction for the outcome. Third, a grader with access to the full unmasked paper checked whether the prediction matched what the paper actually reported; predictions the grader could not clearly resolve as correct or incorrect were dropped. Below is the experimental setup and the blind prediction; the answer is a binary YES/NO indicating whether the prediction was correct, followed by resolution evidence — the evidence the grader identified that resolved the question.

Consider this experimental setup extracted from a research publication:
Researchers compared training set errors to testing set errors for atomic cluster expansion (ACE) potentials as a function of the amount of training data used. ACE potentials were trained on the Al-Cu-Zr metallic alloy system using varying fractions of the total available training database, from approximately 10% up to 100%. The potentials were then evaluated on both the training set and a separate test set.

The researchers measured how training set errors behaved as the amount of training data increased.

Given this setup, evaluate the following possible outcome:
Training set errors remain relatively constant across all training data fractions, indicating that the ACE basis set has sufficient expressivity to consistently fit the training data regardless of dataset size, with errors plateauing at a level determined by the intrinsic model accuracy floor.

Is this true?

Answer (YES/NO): NO